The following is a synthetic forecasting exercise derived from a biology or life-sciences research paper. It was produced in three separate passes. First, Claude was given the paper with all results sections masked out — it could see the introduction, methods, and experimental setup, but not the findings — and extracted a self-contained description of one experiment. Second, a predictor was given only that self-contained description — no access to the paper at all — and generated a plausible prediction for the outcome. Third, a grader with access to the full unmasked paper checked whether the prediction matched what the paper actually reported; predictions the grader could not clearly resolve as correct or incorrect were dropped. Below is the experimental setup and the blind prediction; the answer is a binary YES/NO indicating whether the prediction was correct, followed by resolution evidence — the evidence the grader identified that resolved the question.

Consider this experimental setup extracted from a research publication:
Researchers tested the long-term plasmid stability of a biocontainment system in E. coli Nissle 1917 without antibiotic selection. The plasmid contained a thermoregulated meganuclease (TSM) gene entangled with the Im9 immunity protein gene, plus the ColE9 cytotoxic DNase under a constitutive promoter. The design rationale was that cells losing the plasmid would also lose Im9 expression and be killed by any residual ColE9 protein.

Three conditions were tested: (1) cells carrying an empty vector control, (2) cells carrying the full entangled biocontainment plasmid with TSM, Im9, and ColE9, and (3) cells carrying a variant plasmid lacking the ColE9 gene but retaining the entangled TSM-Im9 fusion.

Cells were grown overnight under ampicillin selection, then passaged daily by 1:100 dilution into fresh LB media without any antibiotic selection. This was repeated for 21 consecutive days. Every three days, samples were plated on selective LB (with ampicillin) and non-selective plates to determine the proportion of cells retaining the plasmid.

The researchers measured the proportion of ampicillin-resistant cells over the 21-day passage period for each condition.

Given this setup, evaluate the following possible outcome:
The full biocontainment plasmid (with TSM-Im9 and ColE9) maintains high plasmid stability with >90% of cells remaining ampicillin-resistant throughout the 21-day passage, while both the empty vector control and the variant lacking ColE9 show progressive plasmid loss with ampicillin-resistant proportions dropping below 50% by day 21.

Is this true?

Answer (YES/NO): NO